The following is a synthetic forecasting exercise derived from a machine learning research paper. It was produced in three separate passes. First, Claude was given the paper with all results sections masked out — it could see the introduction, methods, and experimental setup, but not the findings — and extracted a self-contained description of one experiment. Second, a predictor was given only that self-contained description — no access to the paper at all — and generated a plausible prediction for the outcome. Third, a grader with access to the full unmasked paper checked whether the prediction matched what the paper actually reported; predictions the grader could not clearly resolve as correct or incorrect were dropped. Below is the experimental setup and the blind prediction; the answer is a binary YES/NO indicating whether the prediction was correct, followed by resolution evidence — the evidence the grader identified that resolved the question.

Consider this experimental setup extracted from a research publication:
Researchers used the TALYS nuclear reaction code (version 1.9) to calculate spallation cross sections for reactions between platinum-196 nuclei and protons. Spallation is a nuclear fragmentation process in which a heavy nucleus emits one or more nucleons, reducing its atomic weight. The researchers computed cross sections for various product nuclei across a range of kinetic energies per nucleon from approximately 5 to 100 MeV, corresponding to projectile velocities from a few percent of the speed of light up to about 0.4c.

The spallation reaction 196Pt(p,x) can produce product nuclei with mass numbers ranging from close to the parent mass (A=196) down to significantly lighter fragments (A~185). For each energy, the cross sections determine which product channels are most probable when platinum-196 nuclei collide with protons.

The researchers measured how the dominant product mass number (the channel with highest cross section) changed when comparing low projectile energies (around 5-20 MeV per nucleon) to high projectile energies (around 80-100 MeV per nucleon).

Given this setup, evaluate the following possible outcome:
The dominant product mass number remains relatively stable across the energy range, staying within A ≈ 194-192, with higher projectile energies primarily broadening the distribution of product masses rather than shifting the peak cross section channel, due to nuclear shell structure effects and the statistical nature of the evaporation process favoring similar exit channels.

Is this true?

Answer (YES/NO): NO